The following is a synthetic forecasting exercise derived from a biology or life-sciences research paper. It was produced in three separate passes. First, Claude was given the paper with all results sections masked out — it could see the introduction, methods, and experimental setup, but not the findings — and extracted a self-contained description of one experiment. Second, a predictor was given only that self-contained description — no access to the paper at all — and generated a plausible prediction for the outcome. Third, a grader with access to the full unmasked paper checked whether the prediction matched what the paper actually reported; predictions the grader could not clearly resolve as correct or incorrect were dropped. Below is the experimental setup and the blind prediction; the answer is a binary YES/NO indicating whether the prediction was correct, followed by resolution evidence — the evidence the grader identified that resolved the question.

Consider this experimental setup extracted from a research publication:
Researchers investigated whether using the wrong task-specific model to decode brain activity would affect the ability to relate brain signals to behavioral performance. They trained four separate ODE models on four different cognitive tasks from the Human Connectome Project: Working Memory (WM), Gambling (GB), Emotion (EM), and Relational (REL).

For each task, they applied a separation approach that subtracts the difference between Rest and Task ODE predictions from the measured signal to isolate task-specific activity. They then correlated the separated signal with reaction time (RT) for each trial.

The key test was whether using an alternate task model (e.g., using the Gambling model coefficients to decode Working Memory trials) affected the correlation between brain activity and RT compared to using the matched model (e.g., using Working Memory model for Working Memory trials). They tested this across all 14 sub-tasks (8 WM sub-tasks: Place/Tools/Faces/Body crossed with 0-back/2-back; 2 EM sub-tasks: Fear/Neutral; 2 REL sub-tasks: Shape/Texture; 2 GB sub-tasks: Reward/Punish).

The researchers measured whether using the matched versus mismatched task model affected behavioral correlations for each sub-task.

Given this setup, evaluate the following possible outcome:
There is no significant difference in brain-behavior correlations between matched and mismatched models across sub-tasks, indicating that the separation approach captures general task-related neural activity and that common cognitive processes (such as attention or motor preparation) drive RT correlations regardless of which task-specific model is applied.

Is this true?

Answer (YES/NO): NO